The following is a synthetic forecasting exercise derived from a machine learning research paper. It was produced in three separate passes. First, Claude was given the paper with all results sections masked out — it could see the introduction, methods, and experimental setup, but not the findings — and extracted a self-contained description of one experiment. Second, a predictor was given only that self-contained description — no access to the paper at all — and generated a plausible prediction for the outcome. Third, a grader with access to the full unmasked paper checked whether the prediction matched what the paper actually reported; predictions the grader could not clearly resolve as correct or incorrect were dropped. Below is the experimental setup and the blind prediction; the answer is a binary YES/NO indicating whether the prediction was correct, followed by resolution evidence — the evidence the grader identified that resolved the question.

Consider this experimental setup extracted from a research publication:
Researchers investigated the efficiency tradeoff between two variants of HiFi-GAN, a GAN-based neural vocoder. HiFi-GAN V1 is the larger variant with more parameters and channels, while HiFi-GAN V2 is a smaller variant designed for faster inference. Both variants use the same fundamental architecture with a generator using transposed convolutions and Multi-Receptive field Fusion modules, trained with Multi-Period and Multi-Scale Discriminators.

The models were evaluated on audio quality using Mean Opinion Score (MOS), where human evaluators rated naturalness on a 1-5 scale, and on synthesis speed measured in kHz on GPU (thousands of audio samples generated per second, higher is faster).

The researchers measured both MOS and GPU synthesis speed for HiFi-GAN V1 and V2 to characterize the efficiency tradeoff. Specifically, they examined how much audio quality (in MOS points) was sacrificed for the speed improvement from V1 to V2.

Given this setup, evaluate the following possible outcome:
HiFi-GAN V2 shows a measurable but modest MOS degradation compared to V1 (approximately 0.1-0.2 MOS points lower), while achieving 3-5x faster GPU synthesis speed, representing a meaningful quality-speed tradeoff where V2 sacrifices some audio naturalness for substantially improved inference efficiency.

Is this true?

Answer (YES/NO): YES